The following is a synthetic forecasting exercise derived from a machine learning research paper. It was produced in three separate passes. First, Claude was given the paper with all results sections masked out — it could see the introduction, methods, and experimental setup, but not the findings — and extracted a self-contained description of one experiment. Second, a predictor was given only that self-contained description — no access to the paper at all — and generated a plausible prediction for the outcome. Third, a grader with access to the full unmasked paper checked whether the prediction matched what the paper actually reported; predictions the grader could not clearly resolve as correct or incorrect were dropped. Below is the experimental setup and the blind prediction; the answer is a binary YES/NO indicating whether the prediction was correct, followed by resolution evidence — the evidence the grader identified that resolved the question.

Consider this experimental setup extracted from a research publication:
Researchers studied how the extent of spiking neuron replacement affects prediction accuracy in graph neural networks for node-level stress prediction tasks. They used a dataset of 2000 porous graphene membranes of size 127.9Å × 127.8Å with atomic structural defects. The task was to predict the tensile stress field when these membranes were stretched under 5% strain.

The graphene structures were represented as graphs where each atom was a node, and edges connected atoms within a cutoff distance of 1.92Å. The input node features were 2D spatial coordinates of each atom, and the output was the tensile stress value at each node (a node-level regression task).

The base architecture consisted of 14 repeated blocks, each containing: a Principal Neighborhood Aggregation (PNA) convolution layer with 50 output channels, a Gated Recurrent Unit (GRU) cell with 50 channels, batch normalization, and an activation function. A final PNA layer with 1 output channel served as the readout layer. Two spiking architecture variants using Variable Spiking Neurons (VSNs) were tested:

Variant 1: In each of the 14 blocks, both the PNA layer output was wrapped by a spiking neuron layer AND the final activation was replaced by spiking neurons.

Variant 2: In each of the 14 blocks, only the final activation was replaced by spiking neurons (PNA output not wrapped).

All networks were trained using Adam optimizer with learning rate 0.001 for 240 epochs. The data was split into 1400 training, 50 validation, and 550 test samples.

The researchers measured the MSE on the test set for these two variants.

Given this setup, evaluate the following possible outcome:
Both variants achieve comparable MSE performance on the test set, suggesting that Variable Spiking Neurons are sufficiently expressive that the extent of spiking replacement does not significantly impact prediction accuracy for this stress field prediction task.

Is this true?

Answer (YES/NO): NO